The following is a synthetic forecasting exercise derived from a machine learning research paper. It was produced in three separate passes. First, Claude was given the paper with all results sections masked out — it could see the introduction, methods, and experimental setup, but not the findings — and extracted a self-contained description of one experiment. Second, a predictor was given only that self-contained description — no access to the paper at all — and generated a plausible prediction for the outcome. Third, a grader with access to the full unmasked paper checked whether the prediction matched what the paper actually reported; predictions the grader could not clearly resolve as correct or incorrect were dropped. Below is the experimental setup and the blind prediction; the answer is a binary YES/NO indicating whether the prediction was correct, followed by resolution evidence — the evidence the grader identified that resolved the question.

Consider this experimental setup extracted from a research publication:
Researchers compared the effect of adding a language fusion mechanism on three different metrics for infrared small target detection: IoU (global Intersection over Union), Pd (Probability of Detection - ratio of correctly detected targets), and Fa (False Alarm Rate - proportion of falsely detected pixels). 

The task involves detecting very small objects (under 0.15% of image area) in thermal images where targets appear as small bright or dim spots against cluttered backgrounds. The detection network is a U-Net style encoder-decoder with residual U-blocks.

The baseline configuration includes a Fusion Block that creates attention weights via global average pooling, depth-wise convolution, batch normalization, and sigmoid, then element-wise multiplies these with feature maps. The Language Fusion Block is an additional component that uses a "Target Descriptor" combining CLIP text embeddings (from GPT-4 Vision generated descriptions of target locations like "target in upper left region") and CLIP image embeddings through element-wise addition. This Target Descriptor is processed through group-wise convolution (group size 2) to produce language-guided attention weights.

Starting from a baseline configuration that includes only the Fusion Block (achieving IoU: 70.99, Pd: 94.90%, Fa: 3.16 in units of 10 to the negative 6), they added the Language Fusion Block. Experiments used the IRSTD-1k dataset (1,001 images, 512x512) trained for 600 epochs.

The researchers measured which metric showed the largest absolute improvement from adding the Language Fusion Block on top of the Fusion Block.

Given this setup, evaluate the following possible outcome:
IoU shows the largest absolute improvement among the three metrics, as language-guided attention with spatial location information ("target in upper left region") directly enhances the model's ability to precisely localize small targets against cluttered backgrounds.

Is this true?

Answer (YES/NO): NO